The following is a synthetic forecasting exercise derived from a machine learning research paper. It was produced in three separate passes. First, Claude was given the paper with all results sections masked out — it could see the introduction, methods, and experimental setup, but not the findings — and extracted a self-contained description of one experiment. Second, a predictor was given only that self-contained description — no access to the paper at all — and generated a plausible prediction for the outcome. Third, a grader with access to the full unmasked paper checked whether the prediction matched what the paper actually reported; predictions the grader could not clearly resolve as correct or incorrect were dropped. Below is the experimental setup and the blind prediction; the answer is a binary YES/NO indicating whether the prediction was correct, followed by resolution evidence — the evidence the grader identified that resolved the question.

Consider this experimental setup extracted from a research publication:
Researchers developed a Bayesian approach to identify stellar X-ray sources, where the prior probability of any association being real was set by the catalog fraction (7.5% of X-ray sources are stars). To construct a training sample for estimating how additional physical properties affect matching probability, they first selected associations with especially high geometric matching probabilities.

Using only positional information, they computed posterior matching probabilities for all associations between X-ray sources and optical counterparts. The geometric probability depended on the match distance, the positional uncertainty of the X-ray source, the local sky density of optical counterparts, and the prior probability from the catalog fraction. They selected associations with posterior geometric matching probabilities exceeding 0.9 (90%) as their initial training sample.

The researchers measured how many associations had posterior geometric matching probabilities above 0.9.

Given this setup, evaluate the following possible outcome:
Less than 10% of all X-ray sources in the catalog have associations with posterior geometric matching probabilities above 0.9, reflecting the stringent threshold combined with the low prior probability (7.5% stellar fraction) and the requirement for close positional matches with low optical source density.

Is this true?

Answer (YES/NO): YES